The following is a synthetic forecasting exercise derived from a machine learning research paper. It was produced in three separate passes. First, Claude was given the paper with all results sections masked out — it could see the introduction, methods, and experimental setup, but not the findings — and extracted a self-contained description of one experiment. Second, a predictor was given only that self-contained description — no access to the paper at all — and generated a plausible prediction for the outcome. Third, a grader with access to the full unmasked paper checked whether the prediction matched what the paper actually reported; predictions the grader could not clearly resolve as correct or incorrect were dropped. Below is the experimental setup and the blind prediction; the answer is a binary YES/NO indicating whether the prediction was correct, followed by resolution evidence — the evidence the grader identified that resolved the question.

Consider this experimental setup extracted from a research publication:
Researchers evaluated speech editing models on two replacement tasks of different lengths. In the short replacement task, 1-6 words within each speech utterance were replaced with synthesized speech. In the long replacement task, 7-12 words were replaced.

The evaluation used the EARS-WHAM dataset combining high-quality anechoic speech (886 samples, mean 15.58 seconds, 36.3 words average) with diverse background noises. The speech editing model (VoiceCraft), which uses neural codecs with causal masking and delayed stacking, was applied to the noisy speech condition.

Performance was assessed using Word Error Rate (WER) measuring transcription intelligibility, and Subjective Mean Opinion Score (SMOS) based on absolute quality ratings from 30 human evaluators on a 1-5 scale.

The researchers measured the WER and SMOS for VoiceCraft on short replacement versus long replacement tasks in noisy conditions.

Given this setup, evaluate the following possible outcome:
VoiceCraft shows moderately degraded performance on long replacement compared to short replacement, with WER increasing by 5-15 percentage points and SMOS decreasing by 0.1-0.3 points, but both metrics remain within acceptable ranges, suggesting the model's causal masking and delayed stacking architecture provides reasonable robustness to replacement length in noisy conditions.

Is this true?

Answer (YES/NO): NO